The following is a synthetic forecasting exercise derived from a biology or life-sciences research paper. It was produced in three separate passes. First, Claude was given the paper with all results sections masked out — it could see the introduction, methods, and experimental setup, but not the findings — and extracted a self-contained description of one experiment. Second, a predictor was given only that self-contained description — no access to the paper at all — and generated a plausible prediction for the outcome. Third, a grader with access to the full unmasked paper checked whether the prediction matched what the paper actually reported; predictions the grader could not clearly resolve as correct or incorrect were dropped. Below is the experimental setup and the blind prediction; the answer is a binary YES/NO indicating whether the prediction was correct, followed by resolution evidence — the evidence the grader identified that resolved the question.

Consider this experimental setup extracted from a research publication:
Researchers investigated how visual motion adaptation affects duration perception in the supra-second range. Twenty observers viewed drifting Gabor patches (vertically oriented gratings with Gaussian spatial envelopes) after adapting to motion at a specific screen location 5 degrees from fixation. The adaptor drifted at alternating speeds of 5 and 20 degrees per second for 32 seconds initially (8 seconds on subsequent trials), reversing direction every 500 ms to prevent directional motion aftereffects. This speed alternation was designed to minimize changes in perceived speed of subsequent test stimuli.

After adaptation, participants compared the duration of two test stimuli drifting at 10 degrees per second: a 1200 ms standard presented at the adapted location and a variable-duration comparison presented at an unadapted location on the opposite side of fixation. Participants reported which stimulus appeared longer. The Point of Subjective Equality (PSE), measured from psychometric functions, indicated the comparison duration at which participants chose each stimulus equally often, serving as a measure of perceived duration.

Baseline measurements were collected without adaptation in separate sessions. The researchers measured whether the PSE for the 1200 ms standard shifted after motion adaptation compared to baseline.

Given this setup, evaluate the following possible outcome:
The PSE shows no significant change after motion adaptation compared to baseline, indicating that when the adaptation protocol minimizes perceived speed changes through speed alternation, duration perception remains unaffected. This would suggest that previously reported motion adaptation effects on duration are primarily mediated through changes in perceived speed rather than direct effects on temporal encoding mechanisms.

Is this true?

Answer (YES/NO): NO